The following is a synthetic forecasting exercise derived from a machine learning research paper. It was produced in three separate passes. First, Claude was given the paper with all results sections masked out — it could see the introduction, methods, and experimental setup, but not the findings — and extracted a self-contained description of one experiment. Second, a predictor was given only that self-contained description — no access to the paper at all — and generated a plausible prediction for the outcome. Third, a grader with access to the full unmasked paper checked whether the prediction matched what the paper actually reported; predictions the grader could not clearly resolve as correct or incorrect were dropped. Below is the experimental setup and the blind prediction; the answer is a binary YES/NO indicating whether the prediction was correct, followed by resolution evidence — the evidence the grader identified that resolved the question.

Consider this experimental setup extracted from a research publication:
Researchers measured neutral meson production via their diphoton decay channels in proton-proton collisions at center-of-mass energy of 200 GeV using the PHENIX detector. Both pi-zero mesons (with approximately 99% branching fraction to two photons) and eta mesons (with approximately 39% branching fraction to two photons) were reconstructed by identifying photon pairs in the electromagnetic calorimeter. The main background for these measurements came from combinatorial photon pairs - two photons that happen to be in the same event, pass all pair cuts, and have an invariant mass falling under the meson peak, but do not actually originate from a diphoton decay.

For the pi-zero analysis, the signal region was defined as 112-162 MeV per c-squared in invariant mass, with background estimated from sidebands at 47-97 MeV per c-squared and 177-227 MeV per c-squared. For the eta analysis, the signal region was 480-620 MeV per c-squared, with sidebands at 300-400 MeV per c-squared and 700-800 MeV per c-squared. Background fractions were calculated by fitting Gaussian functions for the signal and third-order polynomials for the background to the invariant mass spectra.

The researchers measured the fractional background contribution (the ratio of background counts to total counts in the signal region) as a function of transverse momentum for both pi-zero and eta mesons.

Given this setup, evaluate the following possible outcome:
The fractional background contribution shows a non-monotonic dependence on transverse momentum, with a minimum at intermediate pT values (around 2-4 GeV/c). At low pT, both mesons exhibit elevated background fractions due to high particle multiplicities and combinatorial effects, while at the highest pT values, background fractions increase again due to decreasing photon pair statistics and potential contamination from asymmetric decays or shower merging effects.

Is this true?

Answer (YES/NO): NO